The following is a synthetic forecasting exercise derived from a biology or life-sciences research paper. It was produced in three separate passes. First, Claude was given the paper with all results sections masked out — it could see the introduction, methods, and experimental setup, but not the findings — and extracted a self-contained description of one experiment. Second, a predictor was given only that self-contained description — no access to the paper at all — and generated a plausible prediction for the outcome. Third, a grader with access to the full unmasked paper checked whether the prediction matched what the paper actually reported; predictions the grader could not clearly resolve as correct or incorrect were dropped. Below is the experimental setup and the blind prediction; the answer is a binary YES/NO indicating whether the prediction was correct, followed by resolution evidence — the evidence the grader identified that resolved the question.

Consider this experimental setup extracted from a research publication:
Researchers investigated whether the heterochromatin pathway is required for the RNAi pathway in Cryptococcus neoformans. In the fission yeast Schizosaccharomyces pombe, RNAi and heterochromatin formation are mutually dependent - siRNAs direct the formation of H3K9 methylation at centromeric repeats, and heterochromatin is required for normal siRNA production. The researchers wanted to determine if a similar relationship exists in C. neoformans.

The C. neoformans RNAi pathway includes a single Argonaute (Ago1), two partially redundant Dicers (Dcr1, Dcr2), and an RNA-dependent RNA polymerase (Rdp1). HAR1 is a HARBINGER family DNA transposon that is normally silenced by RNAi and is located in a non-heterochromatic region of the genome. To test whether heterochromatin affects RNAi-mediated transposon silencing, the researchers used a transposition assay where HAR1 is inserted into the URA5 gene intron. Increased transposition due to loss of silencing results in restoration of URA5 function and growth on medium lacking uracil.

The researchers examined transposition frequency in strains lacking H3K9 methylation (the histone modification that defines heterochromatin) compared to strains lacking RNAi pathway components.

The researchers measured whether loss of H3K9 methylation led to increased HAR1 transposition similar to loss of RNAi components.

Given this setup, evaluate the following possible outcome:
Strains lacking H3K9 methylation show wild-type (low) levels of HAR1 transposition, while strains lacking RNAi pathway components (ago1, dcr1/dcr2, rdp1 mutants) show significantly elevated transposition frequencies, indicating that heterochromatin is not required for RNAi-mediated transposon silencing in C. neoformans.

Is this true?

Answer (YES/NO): YES